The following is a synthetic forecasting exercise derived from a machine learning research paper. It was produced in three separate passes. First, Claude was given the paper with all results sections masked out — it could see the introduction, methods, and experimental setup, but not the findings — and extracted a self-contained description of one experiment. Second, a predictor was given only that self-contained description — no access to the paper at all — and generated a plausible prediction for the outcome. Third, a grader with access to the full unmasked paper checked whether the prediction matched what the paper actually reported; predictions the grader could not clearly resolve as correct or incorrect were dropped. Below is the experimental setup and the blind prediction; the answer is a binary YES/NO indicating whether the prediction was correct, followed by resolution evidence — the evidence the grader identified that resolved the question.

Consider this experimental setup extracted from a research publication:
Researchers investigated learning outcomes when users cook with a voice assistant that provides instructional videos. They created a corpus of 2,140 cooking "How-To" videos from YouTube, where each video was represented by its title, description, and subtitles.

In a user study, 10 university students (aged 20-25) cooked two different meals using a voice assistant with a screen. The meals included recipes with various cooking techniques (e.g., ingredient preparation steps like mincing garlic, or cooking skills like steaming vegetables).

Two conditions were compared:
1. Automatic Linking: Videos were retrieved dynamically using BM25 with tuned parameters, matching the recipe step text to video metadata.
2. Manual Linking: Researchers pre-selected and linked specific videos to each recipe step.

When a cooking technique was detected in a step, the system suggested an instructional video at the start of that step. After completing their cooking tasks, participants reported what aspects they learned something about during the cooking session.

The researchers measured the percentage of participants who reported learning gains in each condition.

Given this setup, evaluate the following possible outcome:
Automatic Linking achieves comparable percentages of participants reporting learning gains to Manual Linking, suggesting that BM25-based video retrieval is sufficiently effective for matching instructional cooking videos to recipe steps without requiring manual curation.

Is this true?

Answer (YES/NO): NO